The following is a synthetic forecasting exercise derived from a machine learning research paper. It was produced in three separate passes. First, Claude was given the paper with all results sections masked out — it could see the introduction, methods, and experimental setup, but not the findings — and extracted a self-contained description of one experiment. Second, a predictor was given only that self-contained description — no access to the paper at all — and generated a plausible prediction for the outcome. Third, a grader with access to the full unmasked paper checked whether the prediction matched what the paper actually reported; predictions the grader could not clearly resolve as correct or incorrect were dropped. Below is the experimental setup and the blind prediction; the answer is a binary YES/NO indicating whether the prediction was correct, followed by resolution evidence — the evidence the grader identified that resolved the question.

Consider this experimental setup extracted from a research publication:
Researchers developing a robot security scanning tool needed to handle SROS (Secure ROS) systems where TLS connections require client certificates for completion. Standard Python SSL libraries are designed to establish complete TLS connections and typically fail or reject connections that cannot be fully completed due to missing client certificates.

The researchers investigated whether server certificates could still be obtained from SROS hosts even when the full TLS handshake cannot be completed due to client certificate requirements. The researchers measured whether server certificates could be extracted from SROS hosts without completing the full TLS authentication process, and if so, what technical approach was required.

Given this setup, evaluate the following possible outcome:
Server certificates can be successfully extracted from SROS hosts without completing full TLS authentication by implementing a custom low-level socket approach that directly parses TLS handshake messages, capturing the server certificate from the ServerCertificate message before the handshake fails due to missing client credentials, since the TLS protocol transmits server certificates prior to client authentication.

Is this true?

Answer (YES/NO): YES